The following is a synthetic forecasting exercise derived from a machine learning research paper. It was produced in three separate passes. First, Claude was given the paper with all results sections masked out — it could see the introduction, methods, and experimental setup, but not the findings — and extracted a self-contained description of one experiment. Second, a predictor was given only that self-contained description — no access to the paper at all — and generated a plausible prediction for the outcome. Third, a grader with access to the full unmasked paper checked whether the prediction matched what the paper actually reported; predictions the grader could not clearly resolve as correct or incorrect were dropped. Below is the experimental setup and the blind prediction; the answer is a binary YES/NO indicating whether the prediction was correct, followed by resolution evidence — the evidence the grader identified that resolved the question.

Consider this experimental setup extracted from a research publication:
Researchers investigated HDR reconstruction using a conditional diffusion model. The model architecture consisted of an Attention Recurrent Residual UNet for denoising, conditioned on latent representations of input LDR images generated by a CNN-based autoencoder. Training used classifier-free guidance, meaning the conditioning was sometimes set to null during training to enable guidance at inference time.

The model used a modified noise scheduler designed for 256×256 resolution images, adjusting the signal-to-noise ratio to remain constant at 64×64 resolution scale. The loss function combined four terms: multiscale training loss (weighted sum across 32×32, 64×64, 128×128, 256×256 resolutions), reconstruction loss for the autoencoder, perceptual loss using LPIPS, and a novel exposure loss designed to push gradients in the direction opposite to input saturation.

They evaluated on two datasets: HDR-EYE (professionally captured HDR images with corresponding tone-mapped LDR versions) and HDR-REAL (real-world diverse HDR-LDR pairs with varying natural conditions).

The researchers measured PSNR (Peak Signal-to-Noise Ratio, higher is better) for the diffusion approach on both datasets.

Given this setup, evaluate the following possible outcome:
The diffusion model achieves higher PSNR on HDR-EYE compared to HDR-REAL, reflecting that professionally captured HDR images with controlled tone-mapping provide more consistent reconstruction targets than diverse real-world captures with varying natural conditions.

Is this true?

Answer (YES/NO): YES